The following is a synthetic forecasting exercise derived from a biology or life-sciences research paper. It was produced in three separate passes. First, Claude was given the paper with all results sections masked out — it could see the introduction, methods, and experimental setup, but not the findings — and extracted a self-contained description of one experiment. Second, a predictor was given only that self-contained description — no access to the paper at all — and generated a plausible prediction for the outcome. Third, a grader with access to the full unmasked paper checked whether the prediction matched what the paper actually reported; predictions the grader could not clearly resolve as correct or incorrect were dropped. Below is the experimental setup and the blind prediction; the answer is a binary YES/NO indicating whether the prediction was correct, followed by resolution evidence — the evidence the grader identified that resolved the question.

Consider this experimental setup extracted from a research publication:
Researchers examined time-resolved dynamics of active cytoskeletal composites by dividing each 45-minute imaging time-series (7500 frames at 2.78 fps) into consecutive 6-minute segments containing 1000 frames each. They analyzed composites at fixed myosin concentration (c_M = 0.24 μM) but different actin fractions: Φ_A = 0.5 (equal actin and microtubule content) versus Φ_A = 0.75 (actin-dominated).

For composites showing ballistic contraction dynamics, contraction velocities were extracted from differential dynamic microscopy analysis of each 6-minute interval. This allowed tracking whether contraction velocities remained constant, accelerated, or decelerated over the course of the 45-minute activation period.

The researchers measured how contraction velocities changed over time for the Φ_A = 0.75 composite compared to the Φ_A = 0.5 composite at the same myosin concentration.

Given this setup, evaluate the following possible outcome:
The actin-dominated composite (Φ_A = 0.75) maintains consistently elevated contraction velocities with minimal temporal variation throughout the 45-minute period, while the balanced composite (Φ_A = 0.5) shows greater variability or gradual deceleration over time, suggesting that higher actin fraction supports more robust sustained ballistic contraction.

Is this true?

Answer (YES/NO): NO